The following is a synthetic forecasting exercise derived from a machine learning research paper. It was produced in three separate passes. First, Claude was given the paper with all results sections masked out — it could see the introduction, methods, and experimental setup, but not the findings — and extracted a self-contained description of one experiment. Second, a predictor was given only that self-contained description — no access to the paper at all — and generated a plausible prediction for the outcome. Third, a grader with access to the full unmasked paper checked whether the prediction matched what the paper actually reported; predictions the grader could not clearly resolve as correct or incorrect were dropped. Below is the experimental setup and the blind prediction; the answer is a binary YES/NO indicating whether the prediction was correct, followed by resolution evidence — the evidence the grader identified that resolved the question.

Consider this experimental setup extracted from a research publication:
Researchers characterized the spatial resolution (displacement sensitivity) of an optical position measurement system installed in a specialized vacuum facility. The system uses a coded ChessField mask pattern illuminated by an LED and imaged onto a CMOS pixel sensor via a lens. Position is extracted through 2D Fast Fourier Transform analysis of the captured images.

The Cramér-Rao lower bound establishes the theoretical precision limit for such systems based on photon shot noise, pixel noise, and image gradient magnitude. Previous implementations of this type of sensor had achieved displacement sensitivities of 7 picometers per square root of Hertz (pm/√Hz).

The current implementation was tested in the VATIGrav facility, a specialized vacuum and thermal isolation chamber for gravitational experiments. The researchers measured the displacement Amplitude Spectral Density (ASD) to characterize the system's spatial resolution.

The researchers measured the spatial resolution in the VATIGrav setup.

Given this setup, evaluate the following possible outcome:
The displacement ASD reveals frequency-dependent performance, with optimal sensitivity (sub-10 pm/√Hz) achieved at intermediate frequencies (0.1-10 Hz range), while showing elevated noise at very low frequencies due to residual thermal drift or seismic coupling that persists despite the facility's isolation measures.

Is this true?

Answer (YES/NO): NO